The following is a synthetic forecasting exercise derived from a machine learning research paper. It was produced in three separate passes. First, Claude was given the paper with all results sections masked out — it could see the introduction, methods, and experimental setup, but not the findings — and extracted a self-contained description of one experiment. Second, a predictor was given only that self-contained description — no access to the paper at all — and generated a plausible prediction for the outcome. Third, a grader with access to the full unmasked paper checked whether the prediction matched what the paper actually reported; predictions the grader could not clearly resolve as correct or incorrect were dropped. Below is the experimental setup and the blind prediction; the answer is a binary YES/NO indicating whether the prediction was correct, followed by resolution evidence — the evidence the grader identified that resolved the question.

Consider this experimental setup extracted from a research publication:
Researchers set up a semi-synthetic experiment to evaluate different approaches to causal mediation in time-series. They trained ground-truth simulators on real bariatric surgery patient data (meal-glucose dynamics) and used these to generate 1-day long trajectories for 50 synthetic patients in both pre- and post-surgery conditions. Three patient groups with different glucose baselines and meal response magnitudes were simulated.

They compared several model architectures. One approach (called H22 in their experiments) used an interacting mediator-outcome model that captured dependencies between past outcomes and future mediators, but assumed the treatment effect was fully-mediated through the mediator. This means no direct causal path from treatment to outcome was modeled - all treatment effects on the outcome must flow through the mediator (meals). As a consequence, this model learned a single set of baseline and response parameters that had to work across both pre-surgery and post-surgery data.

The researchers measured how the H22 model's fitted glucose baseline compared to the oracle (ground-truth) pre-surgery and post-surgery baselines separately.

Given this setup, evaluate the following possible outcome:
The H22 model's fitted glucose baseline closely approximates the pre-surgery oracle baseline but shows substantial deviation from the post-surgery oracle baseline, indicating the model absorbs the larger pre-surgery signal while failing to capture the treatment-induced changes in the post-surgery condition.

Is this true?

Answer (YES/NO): NO